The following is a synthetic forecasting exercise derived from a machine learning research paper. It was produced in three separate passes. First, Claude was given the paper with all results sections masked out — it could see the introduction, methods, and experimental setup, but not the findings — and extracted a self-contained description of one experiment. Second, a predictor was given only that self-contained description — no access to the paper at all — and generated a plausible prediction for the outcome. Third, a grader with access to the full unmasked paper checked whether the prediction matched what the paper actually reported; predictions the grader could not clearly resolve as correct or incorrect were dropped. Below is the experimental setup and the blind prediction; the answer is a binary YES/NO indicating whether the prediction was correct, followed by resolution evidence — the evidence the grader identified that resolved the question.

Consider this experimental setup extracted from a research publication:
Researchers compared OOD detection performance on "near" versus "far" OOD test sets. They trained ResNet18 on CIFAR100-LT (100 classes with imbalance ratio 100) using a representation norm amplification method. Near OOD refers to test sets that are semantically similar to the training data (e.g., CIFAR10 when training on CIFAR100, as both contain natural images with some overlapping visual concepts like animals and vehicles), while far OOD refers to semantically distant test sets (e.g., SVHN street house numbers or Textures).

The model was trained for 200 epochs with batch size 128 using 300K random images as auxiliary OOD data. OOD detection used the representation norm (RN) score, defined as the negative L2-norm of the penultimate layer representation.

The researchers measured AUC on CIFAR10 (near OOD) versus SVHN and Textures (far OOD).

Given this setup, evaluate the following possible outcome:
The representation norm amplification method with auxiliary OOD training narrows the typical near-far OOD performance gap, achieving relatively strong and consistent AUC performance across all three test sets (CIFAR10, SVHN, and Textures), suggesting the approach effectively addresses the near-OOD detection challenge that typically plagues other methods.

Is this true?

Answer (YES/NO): NO